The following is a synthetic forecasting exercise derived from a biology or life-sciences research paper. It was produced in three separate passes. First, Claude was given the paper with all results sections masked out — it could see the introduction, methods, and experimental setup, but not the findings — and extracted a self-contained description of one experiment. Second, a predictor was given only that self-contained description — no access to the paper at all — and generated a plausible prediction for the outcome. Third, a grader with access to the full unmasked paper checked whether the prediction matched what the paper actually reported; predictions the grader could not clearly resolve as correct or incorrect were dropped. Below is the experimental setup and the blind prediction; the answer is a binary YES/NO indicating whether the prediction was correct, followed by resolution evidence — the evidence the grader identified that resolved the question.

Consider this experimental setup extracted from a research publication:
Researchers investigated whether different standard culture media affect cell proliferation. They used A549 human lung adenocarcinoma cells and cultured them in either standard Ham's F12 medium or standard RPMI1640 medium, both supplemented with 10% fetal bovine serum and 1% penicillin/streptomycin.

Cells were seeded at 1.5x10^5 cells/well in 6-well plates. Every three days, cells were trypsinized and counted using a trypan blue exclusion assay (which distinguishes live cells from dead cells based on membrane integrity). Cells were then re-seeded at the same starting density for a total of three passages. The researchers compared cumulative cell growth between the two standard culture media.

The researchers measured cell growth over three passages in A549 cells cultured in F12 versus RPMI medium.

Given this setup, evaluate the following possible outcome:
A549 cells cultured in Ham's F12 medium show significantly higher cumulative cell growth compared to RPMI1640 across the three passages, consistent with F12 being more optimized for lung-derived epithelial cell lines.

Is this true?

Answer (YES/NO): NO